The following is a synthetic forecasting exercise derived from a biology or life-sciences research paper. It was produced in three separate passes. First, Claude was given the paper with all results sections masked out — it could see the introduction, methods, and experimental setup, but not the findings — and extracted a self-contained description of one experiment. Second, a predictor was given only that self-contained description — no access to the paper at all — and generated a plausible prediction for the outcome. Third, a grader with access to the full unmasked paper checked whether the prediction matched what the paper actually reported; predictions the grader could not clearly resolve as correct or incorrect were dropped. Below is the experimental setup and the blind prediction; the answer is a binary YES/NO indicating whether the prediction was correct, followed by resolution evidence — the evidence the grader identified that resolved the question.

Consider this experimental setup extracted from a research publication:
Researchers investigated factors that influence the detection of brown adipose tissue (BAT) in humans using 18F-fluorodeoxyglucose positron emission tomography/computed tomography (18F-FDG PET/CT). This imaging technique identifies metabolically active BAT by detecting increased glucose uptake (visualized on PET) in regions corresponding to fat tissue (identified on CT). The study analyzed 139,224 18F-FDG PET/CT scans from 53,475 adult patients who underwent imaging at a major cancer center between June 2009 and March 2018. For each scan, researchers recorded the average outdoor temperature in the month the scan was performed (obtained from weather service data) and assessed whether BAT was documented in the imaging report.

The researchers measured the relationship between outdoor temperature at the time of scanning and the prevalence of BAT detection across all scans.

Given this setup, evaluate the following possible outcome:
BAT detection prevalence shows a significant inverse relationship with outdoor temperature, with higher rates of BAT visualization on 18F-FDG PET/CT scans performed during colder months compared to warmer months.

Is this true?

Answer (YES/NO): YES